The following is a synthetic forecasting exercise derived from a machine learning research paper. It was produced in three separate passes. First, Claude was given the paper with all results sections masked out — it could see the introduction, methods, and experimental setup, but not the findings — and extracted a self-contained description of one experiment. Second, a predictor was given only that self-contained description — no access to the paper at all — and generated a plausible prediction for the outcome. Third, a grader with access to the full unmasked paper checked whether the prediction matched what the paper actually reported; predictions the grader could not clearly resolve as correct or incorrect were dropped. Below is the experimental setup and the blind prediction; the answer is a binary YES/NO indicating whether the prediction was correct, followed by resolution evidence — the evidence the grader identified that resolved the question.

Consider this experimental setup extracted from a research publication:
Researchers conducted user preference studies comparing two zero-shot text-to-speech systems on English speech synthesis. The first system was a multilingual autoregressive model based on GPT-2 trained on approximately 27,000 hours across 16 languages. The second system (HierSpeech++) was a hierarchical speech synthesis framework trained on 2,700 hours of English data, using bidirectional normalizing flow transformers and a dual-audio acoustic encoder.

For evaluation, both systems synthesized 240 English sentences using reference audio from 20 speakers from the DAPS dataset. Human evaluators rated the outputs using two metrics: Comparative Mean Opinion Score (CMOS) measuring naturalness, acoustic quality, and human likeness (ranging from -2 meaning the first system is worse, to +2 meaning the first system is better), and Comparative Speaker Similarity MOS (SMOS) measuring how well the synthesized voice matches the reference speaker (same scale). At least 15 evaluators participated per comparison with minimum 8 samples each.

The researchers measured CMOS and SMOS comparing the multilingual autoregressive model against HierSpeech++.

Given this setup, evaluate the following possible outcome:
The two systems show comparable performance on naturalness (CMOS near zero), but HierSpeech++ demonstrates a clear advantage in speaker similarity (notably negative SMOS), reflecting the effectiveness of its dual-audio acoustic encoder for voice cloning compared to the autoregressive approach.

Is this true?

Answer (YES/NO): NO